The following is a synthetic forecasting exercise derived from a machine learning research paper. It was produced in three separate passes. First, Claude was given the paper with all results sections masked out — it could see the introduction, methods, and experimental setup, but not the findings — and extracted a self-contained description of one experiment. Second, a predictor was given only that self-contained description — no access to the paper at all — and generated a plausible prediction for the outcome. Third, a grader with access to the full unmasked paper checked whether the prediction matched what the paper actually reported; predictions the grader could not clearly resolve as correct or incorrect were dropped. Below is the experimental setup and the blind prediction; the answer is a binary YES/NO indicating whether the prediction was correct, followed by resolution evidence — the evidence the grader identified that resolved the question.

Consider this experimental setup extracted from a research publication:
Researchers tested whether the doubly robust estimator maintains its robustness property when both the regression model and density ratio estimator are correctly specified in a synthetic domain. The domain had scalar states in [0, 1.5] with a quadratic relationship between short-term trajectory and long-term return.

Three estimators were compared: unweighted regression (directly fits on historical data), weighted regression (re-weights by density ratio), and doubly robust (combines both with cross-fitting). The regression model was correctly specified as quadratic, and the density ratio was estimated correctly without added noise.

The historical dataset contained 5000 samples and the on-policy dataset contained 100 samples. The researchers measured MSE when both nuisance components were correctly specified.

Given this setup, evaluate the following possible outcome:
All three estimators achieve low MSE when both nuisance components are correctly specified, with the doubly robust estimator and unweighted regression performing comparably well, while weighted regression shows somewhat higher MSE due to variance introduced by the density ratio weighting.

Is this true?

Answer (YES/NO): YES